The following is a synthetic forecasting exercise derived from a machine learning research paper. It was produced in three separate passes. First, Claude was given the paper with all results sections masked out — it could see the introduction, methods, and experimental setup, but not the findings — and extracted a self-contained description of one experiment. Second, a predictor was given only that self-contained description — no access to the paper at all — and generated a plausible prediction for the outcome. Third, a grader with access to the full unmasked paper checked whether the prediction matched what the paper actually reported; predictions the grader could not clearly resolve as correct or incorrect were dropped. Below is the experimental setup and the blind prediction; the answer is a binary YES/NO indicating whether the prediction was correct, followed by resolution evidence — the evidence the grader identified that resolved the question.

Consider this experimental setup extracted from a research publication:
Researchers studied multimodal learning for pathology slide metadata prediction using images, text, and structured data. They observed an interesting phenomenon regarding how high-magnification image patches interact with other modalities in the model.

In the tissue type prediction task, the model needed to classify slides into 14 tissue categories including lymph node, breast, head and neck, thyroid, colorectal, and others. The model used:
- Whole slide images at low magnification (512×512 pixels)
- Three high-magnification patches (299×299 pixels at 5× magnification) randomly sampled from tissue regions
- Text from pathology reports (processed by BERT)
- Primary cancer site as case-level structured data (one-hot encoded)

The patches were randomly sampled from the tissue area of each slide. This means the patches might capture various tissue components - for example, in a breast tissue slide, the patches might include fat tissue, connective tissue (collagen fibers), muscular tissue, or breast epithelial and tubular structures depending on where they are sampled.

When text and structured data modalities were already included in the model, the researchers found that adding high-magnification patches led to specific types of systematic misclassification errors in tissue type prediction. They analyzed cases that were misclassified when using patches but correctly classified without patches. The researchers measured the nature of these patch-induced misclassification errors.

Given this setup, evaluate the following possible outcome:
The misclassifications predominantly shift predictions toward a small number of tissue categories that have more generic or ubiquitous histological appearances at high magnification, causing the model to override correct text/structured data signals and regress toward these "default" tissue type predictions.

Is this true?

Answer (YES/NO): NO